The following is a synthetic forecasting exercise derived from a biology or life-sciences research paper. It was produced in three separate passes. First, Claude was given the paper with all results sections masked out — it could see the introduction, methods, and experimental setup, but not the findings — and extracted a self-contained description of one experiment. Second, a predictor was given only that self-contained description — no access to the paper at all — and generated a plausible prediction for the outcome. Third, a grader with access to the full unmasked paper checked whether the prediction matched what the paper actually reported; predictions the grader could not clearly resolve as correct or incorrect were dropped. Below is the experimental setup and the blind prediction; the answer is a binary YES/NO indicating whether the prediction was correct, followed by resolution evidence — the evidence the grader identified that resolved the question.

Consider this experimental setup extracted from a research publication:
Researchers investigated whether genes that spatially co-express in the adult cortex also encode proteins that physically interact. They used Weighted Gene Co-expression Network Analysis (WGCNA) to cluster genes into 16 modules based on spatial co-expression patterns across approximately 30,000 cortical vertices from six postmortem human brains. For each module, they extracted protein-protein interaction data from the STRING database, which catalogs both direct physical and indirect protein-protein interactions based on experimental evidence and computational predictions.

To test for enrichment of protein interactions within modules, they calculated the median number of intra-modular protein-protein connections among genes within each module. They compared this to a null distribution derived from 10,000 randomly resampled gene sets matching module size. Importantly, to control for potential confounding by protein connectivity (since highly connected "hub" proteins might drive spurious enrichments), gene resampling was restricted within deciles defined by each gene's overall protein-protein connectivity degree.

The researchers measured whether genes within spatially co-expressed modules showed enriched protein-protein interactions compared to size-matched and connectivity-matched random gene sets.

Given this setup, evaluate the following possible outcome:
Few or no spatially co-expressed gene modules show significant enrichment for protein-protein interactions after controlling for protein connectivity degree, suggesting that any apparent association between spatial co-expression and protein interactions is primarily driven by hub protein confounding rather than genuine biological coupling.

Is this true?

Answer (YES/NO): NO